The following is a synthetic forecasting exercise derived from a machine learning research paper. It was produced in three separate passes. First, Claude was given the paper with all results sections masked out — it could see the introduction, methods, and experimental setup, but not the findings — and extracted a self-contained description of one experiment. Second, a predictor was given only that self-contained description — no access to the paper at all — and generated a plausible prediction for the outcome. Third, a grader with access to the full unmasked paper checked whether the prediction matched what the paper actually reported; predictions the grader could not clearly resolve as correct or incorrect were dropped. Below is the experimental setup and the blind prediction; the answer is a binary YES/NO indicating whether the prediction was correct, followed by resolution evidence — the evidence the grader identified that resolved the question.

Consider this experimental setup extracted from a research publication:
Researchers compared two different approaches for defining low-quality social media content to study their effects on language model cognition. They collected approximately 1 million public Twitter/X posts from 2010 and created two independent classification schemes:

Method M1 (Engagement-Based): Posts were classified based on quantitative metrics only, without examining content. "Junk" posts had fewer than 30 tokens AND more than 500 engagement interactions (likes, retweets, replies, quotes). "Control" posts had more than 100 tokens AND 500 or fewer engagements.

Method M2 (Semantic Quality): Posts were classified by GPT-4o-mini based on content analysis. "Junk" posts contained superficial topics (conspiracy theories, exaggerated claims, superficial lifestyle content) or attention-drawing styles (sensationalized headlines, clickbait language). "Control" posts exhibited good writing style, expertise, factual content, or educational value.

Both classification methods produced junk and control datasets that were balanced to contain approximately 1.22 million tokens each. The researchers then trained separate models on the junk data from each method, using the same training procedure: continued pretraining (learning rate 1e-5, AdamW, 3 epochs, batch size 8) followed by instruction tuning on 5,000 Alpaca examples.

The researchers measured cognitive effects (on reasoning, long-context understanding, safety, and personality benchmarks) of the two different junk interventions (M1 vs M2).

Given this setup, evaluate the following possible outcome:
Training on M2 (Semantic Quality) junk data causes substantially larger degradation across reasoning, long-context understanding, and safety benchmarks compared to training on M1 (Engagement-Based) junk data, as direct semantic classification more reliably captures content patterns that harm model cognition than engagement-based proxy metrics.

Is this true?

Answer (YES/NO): NO